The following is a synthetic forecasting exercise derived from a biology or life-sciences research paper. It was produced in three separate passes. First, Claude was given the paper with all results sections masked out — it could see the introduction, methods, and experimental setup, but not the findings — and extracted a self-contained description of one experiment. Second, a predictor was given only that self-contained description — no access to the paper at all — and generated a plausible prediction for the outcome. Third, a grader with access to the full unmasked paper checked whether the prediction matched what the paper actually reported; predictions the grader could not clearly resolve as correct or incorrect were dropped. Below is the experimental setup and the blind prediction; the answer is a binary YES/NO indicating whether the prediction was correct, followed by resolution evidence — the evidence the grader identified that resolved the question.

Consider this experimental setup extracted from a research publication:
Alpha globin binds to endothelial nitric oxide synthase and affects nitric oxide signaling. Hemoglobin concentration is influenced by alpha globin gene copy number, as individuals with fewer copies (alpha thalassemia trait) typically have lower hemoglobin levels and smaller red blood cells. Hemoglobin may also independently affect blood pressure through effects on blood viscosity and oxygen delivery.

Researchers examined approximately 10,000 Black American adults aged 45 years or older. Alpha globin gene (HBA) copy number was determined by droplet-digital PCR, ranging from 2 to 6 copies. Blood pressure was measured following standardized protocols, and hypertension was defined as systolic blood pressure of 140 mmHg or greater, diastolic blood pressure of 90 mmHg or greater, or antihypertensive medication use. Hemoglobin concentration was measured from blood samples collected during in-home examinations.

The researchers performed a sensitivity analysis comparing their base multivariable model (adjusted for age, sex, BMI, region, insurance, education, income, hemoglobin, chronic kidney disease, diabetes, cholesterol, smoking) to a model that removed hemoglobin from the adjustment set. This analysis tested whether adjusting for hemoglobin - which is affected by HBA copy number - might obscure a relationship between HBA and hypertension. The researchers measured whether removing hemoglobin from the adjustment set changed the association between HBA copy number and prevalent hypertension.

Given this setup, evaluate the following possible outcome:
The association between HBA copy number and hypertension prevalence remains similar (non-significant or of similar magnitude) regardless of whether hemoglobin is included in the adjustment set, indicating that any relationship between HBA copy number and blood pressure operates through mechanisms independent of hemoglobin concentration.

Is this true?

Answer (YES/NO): YES